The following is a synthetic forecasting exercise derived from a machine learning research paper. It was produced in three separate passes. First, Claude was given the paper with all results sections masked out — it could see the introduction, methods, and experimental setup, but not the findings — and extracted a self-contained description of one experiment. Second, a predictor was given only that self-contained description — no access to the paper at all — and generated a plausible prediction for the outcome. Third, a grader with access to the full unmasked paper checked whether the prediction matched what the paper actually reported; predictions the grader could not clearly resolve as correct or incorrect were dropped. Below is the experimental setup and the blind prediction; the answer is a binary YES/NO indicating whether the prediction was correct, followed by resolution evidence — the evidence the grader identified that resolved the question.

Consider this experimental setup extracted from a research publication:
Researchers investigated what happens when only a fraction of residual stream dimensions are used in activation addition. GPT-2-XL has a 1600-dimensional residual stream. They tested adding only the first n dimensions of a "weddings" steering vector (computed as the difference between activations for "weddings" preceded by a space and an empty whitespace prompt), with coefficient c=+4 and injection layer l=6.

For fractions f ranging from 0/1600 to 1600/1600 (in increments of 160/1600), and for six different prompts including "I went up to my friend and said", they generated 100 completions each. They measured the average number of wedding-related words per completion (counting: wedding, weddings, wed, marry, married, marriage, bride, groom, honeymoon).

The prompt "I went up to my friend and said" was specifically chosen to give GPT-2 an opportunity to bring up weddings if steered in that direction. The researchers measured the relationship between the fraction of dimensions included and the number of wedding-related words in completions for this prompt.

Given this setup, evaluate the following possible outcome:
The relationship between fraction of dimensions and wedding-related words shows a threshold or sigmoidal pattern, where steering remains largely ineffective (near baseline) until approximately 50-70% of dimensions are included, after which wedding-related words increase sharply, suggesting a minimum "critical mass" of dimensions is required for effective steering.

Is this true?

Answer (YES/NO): NO